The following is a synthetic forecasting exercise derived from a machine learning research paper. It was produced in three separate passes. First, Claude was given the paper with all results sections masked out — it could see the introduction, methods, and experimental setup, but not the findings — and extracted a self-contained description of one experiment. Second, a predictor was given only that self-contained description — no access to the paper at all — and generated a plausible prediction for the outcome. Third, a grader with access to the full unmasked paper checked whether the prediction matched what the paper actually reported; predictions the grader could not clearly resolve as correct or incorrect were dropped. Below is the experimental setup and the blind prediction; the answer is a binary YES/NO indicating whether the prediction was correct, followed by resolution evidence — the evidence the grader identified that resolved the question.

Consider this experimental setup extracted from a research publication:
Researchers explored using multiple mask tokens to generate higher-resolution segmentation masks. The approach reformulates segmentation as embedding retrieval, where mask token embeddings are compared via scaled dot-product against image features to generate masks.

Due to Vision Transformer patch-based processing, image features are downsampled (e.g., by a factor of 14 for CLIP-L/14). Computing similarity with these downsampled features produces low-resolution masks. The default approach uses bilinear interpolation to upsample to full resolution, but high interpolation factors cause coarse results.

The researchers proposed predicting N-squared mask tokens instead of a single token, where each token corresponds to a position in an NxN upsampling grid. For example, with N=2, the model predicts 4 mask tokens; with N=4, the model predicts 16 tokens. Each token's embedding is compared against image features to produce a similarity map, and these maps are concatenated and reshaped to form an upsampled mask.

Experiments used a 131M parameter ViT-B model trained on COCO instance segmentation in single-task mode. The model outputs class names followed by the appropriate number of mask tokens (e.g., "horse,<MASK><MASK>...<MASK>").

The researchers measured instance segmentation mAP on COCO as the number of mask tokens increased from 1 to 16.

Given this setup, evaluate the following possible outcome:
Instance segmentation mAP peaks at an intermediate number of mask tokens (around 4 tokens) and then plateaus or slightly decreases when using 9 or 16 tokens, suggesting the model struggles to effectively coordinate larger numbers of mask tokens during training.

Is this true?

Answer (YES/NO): NO